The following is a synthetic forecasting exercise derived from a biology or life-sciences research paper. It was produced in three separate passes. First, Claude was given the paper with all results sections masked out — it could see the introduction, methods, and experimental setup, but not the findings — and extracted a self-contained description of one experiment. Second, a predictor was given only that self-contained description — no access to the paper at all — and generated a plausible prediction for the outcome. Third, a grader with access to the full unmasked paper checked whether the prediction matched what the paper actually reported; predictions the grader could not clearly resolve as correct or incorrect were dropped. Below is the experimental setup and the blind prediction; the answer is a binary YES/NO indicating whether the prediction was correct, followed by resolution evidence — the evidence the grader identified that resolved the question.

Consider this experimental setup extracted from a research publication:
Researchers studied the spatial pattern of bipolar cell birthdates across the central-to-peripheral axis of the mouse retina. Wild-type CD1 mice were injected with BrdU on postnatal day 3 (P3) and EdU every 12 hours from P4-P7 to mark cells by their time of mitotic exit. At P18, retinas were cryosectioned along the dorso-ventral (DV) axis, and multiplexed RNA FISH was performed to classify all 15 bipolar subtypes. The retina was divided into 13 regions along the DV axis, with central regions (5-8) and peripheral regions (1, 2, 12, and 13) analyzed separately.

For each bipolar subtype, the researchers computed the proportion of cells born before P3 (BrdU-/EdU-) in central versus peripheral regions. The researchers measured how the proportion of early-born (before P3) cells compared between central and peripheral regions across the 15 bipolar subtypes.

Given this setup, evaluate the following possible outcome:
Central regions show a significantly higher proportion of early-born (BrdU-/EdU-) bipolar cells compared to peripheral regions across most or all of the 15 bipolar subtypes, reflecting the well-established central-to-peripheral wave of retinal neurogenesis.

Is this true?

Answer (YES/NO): YES